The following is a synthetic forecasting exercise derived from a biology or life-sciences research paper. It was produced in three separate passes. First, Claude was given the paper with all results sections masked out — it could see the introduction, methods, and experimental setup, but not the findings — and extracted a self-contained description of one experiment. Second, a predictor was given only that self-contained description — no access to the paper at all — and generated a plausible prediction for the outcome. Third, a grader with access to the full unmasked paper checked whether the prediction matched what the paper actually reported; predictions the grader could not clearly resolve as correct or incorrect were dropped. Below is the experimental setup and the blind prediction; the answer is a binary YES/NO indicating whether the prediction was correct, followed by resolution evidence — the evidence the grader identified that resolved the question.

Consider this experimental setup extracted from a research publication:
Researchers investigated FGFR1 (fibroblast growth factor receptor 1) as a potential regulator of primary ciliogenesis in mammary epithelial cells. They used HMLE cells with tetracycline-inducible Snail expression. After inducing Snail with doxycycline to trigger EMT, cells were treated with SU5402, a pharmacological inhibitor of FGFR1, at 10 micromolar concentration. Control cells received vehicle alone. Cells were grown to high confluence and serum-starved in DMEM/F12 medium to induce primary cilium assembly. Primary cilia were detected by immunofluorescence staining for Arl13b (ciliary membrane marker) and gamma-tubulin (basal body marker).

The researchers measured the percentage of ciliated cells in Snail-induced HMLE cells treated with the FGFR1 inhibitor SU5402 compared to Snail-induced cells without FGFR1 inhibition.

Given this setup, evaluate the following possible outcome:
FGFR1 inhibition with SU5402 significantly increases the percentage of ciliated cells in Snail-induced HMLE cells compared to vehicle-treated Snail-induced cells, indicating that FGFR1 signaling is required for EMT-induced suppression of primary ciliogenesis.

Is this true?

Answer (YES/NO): NO